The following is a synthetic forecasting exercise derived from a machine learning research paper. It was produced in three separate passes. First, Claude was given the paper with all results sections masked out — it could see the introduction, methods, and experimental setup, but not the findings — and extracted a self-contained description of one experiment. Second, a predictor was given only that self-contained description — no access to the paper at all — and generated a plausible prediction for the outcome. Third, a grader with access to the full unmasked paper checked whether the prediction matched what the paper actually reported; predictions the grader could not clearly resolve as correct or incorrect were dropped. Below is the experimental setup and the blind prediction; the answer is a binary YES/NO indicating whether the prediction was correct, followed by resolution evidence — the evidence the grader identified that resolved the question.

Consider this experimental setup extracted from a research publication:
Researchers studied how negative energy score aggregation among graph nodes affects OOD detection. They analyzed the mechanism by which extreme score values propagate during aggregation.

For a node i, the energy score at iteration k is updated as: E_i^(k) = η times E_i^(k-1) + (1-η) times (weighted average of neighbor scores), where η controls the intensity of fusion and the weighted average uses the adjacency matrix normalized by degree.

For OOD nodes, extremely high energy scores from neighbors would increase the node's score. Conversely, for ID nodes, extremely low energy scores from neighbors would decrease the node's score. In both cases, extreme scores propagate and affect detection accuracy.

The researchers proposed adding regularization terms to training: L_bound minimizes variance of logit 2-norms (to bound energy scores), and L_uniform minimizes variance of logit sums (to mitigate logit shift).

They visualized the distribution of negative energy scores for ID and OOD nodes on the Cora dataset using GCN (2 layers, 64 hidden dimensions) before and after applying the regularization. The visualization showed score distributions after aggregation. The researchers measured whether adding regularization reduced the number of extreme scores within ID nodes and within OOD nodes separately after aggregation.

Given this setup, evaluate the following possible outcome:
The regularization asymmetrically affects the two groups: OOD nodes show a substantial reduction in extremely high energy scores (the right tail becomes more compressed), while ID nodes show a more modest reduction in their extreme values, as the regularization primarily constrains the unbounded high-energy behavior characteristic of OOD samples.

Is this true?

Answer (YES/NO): NO